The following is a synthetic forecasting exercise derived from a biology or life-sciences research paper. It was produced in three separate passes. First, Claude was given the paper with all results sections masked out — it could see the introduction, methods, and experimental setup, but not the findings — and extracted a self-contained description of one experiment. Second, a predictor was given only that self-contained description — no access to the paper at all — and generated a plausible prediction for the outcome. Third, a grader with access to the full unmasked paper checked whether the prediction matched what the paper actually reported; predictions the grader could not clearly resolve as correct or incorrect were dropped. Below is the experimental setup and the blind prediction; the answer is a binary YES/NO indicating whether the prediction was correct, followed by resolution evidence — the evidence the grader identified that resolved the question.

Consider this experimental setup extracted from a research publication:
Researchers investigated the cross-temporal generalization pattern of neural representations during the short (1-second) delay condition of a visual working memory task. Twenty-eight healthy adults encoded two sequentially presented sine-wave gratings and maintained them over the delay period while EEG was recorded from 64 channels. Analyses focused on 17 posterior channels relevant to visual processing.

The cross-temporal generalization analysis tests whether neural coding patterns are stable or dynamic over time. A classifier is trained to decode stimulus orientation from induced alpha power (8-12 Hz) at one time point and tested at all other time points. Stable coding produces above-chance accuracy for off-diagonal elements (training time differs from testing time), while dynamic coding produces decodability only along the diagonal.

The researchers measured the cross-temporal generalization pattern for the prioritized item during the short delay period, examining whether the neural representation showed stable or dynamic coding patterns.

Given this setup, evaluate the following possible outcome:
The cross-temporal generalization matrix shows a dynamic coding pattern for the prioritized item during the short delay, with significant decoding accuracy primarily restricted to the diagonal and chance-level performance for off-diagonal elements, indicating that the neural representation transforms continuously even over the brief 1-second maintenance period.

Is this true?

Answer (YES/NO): YES